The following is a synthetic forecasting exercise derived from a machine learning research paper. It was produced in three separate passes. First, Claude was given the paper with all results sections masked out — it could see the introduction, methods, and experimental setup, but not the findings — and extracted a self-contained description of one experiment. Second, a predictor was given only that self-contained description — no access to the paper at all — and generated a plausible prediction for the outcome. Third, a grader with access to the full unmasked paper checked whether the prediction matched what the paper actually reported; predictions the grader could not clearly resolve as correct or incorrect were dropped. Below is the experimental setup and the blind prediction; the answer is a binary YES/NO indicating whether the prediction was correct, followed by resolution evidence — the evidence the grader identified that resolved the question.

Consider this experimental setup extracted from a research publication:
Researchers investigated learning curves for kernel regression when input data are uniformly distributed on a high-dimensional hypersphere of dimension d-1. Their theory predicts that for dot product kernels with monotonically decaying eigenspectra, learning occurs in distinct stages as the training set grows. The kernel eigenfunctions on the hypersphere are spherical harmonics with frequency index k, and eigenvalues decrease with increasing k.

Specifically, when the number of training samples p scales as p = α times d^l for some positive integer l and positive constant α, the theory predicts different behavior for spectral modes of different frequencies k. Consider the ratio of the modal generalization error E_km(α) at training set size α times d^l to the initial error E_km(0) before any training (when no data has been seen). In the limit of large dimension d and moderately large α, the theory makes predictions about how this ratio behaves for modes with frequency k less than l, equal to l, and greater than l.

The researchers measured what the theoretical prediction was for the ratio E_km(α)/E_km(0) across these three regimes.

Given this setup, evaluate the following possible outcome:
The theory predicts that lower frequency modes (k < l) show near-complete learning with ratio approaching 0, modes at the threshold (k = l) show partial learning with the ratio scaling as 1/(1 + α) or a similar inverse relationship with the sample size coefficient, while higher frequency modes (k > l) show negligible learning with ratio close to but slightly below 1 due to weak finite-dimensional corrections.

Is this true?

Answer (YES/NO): NO